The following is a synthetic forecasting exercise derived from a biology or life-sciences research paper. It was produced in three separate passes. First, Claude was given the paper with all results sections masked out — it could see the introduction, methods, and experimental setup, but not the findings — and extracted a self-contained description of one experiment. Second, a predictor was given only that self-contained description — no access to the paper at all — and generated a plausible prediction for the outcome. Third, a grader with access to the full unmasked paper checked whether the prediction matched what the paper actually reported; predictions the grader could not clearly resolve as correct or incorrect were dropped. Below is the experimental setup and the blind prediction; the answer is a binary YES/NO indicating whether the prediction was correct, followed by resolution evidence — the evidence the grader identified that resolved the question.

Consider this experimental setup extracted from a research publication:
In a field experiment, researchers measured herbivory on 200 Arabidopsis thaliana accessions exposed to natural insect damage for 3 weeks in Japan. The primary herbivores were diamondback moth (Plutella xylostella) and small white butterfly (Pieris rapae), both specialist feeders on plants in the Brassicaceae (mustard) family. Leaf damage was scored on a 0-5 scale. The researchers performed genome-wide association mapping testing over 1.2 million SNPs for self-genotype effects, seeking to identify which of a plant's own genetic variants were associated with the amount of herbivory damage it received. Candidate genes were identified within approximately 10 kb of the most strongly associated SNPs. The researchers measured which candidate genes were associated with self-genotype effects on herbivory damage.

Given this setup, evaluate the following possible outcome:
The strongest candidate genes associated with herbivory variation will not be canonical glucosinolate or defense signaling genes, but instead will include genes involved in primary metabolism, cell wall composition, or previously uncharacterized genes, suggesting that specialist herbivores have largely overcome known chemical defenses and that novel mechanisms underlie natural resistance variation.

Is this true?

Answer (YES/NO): NO